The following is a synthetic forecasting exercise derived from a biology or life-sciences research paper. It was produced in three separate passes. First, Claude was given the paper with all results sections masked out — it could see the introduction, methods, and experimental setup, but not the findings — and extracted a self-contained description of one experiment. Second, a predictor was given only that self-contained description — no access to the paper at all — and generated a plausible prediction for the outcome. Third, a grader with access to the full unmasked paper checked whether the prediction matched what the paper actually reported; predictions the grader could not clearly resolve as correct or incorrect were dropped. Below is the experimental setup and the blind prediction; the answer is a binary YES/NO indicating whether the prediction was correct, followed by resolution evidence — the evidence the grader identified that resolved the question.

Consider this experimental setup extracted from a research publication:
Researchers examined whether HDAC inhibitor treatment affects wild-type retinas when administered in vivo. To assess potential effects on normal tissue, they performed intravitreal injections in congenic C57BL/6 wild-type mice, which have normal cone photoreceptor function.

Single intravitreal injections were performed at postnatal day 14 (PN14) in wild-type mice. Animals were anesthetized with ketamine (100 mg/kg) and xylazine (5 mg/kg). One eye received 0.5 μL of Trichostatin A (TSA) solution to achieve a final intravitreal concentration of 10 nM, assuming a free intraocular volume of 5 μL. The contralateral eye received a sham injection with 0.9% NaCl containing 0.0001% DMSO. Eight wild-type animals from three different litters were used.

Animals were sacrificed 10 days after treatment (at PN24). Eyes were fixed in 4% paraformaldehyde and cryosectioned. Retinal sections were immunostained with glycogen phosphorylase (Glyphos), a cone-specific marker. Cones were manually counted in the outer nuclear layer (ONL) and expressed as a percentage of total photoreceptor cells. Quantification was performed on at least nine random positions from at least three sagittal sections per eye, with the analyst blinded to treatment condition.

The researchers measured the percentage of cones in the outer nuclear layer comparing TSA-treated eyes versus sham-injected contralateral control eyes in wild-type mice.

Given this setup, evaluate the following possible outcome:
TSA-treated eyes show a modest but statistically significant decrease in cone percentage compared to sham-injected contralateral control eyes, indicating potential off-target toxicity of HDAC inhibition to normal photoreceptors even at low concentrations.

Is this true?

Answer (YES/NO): NO